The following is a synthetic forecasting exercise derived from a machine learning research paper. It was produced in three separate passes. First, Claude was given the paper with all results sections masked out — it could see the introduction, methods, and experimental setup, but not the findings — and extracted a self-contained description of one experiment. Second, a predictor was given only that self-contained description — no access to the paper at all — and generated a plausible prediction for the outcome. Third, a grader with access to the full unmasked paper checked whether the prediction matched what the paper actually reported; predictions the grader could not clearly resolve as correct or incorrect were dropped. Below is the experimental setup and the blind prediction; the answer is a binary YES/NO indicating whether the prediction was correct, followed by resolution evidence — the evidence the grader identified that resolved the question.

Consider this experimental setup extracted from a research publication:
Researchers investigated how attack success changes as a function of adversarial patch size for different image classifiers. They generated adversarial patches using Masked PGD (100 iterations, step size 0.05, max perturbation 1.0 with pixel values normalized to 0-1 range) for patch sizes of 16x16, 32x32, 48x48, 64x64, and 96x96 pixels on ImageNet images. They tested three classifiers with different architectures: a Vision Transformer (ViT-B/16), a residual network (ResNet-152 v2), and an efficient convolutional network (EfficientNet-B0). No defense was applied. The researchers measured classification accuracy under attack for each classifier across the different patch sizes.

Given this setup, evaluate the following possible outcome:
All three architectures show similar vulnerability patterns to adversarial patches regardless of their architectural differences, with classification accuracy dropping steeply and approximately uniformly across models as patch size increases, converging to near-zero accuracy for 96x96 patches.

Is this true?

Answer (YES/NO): NO